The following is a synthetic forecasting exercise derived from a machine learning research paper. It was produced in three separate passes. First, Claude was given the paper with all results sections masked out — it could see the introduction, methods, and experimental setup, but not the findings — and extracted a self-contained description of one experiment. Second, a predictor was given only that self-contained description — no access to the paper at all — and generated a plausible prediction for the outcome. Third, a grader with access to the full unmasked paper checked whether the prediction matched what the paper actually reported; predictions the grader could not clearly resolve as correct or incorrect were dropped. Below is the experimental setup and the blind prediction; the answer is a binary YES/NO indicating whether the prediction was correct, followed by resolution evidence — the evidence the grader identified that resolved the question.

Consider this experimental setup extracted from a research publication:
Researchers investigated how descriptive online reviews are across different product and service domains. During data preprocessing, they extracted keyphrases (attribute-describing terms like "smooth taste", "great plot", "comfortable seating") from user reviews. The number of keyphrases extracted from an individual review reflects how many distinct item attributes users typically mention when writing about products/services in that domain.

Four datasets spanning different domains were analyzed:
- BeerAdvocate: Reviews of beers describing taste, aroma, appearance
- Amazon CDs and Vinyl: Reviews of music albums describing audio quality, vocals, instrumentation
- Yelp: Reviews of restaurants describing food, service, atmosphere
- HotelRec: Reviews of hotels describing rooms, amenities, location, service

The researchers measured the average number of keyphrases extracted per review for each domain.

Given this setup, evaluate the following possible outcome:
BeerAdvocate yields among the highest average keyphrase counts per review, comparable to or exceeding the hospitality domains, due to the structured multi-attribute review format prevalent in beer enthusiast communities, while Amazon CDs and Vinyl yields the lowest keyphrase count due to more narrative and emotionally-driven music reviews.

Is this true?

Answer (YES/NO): NO